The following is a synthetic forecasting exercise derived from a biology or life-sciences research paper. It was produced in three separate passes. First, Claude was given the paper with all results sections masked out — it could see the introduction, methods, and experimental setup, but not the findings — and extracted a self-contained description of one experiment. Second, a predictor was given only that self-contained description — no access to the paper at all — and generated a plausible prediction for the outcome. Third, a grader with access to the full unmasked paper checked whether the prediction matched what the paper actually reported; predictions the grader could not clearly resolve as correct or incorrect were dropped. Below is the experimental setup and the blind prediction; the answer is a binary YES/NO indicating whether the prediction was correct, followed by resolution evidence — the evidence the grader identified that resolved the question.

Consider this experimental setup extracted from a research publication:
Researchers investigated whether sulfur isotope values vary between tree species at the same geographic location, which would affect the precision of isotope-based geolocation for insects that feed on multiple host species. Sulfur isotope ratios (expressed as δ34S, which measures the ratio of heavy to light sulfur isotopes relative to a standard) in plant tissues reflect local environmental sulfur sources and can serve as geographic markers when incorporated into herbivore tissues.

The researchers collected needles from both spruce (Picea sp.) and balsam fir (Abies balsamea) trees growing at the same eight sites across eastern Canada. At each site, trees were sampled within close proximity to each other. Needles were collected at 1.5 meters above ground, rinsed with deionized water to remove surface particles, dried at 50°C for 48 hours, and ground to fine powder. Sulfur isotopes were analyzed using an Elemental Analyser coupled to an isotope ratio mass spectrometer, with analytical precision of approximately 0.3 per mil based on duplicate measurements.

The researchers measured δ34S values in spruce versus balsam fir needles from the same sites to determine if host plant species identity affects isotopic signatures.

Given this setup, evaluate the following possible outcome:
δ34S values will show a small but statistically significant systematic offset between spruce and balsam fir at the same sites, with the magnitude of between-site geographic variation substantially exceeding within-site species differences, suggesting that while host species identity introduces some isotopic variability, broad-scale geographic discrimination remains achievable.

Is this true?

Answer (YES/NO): NO